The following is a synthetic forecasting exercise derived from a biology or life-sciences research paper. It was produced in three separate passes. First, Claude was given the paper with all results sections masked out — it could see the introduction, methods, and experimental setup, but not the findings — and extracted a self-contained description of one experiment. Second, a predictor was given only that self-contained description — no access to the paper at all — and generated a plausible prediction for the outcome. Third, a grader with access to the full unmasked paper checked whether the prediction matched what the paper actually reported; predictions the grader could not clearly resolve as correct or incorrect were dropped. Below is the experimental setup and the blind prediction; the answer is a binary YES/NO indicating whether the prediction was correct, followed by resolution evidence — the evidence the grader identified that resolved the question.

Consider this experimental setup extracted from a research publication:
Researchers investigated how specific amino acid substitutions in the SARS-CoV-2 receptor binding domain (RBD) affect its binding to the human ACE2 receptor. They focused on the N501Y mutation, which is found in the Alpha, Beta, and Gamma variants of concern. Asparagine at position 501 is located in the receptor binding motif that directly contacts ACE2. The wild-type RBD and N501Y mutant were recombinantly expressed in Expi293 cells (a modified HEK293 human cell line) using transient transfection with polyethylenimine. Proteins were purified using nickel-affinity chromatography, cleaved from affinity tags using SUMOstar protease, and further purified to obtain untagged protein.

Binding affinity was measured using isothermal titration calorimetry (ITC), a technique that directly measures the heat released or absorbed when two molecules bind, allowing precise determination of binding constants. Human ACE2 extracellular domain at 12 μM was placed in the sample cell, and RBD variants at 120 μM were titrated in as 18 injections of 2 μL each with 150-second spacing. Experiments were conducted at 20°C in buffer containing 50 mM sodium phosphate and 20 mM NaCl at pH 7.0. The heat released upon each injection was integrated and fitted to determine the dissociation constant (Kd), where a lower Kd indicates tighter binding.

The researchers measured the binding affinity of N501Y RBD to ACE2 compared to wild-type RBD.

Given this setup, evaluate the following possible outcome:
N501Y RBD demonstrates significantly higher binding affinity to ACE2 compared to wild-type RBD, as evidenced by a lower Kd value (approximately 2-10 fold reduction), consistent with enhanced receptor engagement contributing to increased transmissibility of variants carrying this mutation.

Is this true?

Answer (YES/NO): YES